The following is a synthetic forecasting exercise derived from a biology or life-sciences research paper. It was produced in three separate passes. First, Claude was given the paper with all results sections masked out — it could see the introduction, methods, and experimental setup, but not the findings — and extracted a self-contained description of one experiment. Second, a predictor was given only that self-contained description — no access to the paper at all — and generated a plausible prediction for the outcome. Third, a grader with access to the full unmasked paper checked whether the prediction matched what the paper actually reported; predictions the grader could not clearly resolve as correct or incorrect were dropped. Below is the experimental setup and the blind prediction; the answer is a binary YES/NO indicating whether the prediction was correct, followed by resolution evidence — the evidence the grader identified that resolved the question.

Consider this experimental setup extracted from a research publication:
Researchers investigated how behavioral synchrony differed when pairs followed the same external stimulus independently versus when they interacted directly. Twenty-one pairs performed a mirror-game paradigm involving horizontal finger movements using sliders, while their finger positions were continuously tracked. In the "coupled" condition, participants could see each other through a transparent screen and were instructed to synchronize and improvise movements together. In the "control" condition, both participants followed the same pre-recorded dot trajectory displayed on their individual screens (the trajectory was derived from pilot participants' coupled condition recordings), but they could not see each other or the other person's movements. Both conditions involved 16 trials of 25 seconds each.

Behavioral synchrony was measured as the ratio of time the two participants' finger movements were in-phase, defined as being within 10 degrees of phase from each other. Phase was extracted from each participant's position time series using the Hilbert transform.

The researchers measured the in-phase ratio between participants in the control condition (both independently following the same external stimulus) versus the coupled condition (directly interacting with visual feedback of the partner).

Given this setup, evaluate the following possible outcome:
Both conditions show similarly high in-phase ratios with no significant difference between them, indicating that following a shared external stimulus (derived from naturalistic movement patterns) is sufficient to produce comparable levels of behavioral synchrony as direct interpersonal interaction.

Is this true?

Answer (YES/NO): NO